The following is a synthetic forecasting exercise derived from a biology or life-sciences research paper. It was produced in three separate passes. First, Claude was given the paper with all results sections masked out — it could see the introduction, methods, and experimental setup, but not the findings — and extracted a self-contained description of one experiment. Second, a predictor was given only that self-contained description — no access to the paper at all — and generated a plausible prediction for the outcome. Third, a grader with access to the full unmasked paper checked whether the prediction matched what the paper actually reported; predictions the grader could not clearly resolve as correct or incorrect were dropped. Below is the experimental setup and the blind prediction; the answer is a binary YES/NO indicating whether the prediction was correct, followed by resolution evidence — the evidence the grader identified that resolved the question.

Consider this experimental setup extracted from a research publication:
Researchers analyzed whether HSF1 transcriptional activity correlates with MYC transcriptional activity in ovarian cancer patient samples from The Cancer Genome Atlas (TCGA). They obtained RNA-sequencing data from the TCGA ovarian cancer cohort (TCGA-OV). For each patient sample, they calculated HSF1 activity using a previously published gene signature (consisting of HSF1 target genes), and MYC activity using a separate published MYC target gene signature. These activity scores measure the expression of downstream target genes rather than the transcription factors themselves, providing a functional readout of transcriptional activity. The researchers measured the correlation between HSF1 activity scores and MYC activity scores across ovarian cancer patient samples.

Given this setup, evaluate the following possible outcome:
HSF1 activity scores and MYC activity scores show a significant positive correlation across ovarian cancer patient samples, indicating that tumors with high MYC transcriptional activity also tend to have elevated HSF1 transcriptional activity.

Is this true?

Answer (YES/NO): YES